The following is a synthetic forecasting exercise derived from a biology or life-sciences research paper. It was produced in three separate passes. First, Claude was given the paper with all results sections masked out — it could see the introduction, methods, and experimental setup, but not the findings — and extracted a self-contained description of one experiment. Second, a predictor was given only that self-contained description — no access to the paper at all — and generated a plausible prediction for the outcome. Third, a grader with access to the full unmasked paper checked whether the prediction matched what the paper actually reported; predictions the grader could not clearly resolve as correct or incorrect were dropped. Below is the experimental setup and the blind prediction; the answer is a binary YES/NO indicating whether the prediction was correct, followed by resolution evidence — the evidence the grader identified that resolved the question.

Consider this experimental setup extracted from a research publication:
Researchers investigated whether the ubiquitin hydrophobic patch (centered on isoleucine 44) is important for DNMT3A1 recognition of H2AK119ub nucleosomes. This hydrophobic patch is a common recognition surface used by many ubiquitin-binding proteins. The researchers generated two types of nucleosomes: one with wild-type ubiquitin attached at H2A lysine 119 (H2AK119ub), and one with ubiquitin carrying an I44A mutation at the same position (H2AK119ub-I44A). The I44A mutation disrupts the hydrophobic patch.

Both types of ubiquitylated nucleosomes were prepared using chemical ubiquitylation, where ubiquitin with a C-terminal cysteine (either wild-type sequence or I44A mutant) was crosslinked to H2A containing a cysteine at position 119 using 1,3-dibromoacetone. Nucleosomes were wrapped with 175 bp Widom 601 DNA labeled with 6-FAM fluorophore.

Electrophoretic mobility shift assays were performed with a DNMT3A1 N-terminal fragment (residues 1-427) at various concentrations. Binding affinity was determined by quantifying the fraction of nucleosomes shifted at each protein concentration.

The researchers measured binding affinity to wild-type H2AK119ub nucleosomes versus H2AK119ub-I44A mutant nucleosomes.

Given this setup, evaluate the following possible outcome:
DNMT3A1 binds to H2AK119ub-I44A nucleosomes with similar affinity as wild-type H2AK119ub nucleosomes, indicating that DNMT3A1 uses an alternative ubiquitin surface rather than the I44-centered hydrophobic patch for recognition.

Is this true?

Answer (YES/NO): YES